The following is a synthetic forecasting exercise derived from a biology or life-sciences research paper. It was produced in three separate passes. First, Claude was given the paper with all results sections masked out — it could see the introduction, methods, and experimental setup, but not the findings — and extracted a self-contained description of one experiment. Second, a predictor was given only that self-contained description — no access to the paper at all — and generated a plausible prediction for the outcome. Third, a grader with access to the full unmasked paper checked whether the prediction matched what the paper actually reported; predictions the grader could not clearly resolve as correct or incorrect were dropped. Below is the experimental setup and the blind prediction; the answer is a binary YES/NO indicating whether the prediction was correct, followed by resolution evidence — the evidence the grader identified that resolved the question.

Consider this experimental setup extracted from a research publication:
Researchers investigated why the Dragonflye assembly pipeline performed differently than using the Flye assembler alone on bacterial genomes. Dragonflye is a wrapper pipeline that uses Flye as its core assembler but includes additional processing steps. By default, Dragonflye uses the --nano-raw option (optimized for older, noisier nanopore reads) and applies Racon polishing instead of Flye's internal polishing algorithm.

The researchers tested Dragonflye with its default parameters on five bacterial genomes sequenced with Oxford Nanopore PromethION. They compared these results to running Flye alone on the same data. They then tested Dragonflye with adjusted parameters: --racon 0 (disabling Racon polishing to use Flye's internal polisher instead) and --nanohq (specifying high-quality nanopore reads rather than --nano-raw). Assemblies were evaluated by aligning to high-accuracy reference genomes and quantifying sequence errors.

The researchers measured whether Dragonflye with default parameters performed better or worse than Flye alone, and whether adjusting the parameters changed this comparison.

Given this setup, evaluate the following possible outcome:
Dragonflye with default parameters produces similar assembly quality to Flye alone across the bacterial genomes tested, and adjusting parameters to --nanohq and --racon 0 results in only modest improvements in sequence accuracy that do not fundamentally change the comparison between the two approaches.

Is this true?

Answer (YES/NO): NO